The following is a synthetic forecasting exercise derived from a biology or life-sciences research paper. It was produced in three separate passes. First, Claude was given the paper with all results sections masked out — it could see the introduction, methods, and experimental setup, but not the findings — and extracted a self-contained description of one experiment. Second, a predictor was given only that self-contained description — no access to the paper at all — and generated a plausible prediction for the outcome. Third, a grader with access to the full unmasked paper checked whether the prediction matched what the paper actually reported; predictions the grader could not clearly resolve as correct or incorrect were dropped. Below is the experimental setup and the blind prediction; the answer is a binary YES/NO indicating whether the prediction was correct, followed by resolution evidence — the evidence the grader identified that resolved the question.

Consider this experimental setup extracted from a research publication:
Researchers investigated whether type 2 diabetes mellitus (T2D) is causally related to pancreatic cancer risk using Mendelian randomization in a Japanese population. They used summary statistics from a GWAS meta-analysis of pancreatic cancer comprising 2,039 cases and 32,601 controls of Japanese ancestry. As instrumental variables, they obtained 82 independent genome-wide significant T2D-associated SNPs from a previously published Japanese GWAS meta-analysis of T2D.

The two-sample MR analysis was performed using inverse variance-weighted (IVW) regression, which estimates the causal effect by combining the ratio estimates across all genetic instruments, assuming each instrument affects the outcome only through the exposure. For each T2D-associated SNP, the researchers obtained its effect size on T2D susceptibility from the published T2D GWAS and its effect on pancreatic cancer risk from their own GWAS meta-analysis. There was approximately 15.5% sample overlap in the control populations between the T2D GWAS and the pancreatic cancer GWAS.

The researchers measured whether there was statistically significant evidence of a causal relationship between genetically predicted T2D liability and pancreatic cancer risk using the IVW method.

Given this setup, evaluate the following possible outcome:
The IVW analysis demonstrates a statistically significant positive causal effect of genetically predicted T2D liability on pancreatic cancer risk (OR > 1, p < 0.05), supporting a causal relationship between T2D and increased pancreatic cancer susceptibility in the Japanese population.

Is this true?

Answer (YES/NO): NO